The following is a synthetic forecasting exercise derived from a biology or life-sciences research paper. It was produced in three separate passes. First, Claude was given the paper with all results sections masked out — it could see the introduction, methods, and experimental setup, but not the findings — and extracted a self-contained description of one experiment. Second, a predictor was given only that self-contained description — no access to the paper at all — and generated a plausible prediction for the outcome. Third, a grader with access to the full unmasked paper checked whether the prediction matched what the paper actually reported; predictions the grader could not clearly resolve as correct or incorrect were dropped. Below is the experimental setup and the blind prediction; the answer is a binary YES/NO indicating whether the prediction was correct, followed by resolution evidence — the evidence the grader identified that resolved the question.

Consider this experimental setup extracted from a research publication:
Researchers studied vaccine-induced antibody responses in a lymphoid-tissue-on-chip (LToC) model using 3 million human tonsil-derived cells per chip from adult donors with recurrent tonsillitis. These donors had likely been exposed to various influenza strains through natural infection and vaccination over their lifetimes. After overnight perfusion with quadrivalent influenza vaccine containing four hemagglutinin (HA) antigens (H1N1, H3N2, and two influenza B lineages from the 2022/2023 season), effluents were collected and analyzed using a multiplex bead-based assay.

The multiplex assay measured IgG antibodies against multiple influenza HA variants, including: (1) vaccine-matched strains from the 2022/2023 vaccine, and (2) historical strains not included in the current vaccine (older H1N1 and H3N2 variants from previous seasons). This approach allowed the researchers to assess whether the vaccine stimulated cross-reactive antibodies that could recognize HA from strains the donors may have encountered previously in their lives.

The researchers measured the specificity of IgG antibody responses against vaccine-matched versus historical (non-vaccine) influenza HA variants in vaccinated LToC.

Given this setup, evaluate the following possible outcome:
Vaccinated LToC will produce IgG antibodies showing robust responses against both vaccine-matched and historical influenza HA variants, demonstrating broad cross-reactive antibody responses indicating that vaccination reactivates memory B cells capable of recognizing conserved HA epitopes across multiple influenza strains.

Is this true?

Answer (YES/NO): YES